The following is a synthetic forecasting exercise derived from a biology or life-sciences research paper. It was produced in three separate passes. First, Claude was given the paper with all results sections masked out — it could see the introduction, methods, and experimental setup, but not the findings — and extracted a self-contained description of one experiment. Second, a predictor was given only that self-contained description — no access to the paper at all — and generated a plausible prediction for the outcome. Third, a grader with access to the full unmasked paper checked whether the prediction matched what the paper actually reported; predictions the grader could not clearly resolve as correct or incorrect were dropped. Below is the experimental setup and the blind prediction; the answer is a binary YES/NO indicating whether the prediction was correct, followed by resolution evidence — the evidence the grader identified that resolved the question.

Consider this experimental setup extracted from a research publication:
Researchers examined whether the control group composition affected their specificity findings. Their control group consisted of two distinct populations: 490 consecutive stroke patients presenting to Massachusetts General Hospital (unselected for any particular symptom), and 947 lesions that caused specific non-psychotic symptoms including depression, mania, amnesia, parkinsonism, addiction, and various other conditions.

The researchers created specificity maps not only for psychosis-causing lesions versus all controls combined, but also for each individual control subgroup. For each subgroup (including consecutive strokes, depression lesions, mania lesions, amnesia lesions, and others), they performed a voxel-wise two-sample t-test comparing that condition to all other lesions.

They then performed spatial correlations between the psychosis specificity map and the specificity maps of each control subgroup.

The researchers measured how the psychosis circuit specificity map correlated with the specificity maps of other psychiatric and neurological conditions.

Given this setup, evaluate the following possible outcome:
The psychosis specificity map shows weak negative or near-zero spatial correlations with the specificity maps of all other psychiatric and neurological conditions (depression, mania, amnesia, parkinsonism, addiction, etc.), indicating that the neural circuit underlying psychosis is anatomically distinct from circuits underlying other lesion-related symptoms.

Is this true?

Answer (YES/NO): NO